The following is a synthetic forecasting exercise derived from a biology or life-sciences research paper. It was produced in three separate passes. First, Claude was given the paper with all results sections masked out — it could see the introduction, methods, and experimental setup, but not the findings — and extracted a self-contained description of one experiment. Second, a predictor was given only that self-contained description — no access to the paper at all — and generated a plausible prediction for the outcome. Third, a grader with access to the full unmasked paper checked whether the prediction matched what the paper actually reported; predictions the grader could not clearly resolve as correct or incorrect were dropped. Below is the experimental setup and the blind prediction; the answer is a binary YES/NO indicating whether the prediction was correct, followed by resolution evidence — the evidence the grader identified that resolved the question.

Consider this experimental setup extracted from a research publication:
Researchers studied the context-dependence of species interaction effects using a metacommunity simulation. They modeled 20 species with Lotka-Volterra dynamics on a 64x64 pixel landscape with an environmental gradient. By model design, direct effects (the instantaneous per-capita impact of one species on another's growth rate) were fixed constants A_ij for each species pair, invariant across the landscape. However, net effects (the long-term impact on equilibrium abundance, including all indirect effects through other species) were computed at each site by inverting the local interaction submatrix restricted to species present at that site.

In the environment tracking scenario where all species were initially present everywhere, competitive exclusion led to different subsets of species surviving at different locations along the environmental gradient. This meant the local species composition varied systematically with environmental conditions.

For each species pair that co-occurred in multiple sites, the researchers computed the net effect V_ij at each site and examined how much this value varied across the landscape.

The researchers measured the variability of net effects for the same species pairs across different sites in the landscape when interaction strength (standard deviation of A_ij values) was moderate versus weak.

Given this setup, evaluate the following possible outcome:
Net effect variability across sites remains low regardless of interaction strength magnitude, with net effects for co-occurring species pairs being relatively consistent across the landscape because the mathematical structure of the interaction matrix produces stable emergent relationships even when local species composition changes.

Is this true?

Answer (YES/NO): NO